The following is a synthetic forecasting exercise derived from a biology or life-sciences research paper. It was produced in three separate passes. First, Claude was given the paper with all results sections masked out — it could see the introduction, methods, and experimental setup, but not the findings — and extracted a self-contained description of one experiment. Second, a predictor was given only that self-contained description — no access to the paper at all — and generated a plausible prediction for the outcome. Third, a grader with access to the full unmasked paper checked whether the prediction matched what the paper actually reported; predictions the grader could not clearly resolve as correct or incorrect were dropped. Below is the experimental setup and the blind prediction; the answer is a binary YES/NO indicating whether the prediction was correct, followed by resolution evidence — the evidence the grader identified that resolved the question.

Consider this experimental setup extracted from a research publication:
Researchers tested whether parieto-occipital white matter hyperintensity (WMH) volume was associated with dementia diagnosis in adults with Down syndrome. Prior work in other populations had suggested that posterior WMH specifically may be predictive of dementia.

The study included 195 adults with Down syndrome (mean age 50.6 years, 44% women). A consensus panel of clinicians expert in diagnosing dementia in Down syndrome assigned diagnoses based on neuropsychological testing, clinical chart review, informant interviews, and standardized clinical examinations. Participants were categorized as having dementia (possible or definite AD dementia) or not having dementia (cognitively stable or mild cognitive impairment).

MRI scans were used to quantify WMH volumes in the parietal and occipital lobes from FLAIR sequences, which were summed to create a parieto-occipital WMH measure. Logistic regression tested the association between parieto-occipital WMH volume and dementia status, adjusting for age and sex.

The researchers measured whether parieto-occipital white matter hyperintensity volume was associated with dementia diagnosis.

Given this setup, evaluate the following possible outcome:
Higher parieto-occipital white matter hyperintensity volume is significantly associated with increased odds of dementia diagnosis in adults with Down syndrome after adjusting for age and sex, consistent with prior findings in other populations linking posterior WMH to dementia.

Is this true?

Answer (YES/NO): YES